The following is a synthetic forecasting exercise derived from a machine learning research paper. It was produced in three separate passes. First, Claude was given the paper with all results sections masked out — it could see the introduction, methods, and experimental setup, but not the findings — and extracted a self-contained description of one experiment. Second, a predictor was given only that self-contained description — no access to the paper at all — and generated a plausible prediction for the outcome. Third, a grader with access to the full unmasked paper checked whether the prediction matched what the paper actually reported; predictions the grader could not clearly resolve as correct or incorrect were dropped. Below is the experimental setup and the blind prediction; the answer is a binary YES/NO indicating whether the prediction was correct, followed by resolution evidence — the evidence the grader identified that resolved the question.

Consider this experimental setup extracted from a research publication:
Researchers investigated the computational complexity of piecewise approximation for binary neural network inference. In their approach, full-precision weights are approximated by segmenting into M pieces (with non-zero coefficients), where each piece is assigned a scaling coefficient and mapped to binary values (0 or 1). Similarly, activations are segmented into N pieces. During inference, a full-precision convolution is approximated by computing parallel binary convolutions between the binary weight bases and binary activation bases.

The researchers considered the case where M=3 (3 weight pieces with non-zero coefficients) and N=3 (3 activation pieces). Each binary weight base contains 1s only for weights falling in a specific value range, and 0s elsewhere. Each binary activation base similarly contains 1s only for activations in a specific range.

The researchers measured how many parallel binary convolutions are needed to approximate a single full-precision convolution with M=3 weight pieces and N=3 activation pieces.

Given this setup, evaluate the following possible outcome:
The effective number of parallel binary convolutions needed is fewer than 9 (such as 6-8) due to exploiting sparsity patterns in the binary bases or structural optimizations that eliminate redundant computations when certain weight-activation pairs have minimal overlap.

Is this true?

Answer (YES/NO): NO